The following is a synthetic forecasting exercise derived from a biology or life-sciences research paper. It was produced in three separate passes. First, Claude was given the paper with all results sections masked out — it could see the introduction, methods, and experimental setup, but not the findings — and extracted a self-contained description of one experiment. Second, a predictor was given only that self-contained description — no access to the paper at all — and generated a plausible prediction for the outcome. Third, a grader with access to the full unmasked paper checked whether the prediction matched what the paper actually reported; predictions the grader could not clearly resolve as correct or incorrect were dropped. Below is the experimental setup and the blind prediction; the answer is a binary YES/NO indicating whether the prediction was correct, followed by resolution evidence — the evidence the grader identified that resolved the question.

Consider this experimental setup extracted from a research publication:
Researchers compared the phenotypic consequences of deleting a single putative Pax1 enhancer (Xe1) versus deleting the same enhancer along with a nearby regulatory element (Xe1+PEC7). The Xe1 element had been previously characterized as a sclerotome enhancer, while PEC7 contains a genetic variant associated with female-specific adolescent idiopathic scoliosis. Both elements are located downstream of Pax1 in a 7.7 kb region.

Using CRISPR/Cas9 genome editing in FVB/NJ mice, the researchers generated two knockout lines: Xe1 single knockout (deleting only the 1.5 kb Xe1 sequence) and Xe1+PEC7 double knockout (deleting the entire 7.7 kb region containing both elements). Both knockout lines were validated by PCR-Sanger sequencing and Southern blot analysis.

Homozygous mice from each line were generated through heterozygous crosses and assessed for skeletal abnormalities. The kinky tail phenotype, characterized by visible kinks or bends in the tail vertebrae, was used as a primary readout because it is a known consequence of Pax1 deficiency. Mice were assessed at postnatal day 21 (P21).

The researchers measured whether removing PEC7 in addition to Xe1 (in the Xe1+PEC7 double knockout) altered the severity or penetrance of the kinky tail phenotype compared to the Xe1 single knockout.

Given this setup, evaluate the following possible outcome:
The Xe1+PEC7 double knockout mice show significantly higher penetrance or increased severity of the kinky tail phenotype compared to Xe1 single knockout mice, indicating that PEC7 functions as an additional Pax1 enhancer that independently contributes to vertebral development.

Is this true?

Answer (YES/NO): NO